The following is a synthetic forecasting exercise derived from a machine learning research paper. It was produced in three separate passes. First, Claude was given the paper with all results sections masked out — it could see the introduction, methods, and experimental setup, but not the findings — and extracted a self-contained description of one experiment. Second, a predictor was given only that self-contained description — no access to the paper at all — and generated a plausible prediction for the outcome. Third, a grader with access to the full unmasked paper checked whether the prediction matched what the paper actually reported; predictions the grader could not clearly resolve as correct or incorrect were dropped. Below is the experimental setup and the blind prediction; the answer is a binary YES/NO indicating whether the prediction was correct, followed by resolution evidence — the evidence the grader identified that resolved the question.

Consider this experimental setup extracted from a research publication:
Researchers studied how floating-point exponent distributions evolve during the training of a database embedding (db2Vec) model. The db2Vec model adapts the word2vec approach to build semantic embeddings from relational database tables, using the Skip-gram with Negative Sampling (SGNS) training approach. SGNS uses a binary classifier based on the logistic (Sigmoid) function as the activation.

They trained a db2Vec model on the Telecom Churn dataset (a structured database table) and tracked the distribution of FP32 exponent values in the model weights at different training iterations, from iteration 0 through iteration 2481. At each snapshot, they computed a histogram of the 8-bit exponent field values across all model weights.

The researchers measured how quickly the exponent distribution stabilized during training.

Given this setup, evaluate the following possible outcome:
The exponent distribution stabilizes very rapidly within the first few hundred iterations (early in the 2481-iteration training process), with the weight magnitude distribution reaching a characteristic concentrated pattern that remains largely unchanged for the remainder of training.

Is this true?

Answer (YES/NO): YES